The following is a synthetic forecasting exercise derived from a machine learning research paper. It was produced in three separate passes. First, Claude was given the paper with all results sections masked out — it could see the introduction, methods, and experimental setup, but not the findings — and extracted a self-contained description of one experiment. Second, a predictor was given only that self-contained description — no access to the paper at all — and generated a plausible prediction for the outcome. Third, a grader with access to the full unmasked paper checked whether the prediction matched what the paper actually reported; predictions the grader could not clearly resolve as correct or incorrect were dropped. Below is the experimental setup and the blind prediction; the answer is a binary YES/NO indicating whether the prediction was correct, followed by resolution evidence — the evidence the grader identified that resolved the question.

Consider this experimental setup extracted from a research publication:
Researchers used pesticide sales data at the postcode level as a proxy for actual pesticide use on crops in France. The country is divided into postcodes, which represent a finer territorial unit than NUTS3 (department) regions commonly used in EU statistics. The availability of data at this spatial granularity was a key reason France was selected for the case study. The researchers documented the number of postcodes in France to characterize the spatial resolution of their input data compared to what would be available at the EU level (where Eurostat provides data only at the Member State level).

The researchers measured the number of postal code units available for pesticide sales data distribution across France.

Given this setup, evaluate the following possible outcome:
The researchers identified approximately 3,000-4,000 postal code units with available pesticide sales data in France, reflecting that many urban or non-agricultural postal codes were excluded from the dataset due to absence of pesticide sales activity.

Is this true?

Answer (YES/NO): NO